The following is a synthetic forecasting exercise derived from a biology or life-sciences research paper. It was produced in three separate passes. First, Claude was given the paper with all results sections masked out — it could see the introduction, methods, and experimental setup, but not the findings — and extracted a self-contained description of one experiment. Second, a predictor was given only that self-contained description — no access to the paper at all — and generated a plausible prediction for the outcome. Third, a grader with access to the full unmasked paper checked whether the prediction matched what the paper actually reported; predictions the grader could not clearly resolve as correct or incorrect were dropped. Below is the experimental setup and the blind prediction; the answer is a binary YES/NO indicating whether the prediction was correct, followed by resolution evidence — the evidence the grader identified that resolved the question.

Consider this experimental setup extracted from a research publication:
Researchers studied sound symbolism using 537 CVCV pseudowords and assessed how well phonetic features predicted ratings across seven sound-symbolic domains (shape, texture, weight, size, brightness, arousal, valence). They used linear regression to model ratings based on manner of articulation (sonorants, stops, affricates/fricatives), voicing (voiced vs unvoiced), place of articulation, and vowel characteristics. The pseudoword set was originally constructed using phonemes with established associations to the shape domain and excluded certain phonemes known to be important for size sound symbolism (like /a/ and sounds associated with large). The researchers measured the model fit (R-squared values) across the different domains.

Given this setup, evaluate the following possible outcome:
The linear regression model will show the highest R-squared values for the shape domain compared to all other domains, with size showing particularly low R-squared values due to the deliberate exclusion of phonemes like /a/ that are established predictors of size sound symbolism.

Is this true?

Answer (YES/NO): YES